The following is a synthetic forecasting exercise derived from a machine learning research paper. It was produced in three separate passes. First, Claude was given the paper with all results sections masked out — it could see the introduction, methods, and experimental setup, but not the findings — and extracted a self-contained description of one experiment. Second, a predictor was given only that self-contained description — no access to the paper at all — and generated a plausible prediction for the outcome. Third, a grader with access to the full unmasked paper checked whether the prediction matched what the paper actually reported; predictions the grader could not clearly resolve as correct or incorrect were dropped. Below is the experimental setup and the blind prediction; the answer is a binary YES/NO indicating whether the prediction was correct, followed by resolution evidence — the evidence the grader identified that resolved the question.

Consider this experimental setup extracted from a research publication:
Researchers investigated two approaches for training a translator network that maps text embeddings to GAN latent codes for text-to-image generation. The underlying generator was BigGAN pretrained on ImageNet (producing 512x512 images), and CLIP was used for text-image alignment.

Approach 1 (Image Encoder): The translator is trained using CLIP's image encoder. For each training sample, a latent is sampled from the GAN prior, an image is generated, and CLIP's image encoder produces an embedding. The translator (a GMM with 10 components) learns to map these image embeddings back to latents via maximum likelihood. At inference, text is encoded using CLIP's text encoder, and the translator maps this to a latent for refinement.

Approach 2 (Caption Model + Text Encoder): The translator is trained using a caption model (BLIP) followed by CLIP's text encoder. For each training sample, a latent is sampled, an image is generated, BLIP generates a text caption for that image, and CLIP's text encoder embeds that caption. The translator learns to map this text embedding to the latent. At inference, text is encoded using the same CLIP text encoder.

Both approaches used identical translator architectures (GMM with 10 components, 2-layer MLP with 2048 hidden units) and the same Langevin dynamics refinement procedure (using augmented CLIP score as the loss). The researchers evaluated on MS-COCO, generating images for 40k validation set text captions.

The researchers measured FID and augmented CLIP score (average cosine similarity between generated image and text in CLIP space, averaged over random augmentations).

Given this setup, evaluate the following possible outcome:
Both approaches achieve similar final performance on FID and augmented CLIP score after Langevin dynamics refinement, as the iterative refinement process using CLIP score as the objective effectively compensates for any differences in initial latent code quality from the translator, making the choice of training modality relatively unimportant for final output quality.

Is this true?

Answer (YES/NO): NO